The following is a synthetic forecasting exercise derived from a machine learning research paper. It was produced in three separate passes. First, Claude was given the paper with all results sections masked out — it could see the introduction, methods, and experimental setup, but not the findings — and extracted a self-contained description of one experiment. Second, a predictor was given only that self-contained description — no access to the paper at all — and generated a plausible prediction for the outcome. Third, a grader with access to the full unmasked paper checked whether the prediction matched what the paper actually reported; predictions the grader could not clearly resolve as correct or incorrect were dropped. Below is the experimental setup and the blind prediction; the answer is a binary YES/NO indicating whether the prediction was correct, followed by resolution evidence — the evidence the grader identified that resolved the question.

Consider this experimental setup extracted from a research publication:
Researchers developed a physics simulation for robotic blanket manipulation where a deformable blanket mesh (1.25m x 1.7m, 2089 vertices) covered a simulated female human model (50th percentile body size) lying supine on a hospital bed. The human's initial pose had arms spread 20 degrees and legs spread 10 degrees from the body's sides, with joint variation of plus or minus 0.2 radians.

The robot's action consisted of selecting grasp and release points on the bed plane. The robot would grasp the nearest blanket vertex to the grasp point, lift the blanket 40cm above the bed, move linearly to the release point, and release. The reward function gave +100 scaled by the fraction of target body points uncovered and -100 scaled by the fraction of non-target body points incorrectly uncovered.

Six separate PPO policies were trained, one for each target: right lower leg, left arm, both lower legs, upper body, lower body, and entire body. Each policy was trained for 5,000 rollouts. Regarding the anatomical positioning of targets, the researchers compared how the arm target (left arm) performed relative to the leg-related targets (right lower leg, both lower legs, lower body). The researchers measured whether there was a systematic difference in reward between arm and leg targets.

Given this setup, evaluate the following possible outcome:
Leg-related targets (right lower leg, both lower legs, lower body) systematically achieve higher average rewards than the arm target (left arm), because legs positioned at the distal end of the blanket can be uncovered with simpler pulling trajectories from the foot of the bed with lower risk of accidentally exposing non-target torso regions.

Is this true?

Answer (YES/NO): YES